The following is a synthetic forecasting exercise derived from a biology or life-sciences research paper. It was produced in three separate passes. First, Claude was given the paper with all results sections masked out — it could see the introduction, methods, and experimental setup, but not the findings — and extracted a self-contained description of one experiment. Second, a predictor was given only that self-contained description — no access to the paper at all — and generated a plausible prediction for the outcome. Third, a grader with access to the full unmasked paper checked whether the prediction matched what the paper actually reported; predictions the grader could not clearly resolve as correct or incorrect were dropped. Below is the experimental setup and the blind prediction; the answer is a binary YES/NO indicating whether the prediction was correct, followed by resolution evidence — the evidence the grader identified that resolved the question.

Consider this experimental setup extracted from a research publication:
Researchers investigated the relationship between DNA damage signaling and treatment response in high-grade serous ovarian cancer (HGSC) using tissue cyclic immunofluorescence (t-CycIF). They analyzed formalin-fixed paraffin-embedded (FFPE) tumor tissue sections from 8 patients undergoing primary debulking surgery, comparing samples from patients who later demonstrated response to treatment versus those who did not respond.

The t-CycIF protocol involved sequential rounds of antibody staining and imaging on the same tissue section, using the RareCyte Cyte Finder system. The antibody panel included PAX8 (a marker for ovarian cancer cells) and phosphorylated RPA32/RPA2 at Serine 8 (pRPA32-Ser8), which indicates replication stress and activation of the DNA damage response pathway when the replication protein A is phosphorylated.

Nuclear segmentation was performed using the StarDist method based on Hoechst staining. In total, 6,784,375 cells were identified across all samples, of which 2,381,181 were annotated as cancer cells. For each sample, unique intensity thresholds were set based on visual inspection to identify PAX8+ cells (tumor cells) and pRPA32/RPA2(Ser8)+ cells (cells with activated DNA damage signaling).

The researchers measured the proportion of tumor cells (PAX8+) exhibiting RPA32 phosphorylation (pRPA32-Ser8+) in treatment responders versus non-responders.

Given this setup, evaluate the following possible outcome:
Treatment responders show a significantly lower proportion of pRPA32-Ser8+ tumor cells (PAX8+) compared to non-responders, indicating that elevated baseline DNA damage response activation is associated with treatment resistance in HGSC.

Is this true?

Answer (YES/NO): NO